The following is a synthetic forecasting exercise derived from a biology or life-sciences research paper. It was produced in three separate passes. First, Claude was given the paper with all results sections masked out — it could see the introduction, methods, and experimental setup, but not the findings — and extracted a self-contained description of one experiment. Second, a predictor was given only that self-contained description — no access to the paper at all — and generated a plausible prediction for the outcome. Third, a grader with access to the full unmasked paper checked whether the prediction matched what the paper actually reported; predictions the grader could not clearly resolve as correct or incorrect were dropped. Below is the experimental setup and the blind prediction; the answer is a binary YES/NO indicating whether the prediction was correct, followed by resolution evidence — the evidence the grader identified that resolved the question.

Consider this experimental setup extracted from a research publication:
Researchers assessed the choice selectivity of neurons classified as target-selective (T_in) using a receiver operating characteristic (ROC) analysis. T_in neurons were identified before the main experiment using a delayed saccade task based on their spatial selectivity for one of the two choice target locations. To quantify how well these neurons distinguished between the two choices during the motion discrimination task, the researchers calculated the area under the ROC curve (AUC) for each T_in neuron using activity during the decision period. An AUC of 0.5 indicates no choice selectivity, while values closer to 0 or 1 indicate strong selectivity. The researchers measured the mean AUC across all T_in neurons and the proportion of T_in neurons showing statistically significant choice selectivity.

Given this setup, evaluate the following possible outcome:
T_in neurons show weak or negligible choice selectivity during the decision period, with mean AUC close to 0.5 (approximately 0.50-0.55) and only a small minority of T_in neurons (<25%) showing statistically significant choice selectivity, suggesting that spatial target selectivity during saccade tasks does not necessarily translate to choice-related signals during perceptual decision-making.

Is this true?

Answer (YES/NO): NO